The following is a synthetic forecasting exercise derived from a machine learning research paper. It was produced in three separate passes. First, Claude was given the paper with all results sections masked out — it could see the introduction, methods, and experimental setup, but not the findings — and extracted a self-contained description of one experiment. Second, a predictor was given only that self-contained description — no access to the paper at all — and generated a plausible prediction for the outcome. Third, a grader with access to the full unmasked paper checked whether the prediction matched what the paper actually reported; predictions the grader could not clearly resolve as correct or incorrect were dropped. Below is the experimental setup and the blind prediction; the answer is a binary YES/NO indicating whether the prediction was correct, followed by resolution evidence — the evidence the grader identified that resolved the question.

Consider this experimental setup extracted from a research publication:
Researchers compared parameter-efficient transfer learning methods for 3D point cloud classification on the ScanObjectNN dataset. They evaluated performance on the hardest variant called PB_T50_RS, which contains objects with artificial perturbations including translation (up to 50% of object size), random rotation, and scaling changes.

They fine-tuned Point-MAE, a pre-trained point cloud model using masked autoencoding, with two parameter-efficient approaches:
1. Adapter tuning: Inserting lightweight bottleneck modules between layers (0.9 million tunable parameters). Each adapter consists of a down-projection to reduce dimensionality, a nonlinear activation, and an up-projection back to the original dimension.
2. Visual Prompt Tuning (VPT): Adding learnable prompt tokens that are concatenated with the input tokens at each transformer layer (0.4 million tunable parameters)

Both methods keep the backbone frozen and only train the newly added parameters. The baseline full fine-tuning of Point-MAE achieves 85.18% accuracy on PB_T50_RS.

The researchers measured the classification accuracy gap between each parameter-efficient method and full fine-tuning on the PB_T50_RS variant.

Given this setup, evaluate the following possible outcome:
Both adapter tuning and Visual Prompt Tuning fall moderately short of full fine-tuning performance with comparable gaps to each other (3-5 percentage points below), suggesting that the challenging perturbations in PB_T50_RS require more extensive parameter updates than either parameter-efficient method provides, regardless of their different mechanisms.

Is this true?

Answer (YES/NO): NO